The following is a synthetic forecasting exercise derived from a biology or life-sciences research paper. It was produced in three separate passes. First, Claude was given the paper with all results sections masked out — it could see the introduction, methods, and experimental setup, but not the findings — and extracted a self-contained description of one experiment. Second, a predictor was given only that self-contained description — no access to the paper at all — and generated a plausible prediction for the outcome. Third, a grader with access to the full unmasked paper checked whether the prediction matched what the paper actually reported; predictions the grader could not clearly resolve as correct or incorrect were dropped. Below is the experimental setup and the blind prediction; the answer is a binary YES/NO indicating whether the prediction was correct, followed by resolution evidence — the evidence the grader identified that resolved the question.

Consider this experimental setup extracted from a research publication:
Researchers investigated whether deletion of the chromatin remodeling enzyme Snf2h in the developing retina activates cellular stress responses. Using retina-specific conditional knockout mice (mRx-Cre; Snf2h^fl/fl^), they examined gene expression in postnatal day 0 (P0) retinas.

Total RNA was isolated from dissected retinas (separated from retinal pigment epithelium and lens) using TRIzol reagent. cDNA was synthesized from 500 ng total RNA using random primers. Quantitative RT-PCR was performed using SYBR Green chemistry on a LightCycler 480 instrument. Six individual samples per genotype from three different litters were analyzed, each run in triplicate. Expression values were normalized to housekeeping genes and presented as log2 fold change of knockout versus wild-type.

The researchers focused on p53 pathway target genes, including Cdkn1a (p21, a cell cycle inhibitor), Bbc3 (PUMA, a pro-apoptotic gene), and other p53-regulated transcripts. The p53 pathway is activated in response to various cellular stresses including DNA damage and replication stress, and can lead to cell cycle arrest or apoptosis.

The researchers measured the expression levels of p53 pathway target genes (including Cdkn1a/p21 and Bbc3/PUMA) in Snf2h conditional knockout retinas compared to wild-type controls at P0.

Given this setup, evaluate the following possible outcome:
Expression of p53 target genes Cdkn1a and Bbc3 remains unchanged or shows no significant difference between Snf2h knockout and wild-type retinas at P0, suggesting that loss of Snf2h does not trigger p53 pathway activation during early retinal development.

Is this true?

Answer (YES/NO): NO